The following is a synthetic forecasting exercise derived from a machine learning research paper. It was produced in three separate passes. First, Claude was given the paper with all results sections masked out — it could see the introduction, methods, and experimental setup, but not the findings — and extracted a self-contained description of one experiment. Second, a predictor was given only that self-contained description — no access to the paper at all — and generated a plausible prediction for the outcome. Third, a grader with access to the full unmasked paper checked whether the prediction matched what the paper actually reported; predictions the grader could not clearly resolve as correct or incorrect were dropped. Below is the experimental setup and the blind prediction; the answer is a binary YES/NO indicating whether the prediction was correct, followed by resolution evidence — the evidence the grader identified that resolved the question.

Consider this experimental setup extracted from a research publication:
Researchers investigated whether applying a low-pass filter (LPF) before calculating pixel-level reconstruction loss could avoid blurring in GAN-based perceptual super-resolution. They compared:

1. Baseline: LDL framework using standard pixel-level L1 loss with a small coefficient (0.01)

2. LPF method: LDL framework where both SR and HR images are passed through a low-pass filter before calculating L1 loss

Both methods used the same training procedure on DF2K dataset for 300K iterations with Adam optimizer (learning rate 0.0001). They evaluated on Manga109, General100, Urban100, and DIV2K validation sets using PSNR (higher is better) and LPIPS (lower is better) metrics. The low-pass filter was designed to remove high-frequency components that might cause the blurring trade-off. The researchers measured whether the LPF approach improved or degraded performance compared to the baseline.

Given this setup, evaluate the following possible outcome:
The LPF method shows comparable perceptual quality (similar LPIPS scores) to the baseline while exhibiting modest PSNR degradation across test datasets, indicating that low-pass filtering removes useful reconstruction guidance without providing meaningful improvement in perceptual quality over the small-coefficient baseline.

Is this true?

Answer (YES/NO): YES